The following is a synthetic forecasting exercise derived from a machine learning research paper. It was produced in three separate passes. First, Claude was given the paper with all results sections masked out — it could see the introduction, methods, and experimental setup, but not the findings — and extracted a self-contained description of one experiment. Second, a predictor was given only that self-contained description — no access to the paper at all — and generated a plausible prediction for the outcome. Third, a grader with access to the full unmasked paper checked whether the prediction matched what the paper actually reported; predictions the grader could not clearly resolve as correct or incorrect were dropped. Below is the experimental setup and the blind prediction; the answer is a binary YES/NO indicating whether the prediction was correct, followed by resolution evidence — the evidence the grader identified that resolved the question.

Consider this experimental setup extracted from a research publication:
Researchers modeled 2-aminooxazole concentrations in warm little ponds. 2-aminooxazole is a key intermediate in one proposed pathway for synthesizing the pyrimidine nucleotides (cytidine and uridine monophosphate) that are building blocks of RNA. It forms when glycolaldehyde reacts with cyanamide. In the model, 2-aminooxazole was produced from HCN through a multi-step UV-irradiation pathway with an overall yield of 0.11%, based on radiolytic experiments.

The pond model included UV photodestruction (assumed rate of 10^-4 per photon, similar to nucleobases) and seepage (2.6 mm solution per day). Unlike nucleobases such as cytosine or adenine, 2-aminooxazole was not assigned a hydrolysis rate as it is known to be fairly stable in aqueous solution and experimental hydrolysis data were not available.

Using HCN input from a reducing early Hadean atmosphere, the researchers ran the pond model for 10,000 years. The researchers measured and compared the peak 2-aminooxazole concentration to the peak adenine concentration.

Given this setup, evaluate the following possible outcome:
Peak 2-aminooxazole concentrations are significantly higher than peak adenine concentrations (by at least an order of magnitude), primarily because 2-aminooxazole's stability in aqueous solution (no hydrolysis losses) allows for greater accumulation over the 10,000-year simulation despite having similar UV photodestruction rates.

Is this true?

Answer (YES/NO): NO